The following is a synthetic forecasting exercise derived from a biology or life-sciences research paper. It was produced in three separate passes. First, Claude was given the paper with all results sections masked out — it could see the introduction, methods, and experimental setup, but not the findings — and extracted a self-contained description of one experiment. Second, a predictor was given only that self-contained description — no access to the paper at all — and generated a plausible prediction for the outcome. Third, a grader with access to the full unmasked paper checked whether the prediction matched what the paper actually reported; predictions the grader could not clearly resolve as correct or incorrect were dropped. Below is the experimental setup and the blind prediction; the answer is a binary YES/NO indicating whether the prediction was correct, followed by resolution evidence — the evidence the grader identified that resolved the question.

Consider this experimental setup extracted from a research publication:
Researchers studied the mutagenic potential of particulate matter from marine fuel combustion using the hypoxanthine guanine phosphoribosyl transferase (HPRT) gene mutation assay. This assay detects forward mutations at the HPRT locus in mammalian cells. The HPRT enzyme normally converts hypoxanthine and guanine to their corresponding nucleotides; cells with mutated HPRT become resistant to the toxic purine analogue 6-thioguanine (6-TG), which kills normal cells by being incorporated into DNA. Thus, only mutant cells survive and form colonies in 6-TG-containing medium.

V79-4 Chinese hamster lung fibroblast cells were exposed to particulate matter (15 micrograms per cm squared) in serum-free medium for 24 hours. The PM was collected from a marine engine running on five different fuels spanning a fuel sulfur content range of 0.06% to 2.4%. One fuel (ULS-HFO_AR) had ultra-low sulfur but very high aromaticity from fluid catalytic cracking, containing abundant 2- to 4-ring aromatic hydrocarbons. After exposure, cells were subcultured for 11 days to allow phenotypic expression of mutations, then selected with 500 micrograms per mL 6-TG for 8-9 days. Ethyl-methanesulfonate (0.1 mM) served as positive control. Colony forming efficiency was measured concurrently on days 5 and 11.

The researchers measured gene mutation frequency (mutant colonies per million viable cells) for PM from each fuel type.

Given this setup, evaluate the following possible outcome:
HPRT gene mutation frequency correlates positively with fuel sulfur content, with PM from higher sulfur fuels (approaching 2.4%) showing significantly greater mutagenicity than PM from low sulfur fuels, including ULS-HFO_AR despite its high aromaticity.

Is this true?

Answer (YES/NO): NO